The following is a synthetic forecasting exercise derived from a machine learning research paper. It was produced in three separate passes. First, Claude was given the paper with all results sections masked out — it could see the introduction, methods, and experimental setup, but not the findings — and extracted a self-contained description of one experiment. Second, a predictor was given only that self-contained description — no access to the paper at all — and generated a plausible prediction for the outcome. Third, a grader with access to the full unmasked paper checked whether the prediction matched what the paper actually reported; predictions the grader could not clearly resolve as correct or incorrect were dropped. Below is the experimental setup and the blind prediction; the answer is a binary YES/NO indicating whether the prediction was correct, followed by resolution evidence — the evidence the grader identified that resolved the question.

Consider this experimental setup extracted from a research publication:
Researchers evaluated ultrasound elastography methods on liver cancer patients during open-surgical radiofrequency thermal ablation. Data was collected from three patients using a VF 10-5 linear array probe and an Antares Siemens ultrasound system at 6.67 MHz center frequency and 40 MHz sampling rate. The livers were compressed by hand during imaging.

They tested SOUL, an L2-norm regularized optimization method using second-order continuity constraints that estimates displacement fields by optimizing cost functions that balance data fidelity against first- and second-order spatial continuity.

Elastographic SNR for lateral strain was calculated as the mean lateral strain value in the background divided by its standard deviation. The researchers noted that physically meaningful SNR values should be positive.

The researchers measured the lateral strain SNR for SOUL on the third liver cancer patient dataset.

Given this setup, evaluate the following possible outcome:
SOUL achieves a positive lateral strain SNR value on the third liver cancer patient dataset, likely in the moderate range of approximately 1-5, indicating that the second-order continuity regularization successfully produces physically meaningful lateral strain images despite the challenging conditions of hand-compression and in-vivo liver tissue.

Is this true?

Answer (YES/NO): NO